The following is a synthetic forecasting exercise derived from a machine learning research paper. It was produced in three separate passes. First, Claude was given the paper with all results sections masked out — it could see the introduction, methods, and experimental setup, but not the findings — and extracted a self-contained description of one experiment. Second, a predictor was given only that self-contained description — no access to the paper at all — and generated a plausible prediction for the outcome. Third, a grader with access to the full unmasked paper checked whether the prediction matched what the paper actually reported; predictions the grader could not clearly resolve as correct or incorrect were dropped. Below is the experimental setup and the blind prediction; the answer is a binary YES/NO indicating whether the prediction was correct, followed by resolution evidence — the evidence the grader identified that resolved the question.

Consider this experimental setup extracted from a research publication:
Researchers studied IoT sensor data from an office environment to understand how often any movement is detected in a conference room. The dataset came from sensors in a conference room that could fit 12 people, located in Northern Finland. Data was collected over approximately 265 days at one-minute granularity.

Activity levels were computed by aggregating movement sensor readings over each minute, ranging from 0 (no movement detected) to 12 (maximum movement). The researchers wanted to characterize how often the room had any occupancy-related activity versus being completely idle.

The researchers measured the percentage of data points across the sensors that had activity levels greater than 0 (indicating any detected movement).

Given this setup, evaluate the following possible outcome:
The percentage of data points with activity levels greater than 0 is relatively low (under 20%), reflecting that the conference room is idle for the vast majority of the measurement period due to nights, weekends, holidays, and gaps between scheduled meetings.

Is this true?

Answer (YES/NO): YES